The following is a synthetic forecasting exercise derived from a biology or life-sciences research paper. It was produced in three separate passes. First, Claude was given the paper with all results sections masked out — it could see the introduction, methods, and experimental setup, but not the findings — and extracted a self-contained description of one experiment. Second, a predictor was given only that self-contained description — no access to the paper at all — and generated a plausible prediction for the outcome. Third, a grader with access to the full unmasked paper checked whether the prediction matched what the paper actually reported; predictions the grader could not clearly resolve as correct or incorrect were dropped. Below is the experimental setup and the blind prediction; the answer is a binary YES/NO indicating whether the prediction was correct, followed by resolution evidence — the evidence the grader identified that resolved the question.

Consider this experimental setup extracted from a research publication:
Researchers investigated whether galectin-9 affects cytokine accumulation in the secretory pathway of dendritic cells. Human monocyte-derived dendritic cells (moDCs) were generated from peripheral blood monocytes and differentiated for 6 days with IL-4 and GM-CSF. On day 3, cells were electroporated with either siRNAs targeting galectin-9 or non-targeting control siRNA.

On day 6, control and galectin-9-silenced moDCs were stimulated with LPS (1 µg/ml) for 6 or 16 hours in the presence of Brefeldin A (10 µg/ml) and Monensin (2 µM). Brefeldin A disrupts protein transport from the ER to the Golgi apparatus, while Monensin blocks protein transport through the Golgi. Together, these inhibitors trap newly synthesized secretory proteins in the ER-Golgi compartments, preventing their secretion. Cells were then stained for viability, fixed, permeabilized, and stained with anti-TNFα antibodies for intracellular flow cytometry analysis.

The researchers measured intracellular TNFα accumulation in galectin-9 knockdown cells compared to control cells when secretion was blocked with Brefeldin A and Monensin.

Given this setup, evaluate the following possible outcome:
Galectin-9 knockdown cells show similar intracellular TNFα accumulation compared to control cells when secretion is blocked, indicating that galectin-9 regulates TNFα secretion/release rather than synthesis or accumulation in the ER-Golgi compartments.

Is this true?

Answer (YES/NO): NO